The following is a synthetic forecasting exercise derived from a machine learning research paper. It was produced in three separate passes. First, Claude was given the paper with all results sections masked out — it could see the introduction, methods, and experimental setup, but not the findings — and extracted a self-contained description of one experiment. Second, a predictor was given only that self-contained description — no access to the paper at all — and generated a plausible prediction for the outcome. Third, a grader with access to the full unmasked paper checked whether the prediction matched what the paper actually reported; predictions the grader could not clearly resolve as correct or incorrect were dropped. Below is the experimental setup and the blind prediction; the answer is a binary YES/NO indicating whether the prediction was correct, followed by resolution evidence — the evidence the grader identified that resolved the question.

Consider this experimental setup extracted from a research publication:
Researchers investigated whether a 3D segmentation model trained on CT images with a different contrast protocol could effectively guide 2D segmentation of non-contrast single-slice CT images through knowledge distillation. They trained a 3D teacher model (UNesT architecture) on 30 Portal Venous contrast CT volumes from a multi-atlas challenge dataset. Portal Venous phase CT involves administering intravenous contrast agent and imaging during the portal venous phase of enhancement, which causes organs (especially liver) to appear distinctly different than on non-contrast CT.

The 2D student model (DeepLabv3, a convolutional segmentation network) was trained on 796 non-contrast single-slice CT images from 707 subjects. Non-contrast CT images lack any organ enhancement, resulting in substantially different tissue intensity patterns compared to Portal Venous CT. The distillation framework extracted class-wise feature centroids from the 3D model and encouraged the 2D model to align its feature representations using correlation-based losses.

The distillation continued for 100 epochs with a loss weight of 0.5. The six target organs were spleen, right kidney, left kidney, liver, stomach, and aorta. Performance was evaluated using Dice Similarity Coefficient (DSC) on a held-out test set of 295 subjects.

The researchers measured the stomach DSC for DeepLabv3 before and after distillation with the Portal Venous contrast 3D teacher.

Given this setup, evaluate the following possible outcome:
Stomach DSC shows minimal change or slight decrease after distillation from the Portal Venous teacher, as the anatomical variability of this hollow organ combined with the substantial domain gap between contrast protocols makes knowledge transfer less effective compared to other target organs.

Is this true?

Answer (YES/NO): NO